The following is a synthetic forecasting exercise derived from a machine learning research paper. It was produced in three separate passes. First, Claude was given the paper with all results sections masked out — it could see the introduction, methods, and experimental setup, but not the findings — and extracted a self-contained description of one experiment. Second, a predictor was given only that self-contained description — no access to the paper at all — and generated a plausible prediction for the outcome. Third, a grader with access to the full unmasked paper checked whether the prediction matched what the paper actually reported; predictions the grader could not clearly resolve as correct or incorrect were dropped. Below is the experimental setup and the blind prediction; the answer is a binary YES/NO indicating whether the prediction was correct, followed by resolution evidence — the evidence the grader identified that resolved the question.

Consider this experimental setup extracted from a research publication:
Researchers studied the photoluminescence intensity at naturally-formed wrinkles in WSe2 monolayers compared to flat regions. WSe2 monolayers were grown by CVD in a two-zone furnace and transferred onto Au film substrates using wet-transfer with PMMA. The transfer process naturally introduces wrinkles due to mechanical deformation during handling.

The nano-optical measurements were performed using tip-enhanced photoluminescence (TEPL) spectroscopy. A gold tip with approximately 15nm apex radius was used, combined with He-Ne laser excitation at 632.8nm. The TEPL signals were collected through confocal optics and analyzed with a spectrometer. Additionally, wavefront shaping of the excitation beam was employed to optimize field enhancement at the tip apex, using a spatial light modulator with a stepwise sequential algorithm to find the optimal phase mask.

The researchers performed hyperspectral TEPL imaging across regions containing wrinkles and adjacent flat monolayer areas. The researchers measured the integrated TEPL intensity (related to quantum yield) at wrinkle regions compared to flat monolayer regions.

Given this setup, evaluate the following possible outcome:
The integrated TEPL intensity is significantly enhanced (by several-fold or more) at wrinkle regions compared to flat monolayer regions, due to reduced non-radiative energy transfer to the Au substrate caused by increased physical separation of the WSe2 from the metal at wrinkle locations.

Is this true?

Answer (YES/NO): NO